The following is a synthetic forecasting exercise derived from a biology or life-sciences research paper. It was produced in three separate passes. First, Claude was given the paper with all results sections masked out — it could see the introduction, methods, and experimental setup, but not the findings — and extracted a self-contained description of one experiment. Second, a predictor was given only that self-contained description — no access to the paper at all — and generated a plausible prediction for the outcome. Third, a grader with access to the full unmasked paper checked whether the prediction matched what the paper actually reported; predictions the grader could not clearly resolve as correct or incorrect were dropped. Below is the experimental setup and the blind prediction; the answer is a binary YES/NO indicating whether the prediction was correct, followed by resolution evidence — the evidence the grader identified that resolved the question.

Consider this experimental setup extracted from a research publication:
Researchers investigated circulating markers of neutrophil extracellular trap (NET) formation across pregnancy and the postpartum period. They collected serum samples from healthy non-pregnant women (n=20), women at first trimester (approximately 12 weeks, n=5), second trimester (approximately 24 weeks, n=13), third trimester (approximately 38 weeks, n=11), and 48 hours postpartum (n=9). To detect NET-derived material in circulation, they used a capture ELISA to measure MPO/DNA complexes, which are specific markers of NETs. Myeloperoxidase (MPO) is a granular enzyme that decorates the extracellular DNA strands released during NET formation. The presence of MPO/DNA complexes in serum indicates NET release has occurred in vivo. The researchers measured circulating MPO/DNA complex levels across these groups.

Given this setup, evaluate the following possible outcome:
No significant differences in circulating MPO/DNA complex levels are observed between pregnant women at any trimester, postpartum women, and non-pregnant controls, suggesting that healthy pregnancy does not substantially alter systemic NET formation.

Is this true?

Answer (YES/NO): NO